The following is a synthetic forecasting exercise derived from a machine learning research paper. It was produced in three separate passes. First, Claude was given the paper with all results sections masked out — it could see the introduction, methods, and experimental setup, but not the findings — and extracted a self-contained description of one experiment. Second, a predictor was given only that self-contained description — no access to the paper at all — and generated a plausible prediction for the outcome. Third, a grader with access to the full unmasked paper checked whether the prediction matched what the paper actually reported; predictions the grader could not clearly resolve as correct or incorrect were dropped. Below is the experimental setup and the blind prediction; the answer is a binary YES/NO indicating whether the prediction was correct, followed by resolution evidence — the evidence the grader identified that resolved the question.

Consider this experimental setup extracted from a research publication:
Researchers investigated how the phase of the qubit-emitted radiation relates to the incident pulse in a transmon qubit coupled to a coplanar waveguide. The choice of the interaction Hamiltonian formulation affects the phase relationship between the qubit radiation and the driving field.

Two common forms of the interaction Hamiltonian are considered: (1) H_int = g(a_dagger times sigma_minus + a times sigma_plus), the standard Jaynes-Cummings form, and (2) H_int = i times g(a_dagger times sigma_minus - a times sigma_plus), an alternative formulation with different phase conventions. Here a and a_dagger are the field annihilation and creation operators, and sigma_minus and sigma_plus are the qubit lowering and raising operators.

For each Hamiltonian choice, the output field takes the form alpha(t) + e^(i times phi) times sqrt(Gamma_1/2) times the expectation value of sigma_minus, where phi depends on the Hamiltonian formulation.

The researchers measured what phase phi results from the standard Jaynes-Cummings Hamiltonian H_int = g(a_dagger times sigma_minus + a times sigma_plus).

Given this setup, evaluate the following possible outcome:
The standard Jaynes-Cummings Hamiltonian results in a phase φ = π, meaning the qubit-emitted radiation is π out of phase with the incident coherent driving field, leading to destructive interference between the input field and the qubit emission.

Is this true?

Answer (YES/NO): NO